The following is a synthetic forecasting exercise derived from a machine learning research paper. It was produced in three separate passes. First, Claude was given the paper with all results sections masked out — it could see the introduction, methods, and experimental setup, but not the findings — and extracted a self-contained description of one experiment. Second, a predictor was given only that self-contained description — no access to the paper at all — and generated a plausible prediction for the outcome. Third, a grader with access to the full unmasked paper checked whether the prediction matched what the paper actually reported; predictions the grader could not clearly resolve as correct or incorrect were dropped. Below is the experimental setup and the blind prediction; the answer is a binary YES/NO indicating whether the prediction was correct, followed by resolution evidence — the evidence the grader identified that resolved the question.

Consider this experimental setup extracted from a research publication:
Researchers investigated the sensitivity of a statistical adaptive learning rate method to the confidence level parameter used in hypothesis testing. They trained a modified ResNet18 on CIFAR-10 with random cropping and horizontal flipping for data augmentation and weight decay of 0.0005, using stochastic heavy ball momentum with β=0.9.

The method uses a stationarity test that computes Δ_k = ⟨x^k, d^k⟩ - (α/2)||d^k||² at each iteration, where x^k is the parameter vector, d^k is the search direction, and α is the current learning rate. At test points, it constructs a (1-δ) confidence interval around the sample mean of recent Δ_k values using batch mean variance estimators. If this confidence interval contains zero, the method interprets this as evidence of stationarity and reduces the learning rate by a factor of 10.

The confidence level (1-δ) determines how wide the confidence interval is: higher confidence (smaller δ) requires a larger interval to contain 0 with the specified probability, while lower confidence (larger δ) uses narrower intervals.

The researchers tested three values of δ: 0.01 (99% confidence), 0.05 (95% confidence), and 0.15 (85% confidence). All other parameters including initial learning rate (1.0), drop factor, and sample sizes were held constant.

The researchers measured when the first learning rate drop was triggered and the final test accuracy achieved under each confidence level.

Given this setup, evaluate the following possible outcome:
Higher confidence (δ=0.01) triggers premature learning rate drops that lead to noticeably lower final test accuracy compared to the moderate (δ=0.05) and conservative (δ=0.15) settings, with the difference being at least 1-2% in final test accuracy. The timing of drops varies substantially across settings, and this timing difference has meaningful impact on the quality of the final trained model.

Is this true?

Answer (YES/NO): NO